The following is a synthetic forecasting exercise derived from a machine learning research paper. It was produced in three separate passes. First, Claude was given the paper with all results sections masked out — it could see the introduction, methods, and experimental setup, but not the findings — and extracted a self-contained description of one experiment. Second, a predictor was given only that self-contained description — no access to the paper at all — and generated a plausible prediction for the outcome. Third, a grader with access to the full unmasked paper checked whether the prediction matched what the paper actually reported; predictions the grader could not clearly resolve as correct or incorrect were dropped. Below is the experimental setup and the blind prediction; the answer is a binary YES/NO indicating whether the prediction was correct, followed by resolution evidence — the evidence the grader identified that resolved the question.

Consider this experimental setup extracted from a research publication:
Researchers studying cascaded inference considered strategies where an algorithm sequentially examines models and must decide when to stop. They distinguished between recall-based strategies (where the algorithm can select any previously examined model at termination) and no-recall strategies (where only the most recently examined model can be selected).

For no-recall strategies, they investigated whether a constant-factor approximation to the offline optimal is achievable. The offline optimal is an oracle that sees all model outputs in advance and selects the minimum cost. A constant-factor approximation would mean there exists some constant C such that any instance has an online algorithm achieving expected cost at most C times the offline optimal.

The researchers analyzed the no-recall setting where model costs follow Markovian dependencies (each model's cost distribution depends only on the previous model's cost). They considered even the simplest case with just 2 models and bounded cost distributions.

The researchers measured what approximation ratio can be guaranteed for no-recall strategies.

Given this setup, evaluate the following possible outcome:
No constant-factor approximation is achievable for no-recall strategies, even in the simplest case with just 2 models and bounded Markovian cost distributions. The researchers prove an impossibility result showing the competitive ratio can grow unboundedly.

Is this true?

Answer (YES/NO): YES